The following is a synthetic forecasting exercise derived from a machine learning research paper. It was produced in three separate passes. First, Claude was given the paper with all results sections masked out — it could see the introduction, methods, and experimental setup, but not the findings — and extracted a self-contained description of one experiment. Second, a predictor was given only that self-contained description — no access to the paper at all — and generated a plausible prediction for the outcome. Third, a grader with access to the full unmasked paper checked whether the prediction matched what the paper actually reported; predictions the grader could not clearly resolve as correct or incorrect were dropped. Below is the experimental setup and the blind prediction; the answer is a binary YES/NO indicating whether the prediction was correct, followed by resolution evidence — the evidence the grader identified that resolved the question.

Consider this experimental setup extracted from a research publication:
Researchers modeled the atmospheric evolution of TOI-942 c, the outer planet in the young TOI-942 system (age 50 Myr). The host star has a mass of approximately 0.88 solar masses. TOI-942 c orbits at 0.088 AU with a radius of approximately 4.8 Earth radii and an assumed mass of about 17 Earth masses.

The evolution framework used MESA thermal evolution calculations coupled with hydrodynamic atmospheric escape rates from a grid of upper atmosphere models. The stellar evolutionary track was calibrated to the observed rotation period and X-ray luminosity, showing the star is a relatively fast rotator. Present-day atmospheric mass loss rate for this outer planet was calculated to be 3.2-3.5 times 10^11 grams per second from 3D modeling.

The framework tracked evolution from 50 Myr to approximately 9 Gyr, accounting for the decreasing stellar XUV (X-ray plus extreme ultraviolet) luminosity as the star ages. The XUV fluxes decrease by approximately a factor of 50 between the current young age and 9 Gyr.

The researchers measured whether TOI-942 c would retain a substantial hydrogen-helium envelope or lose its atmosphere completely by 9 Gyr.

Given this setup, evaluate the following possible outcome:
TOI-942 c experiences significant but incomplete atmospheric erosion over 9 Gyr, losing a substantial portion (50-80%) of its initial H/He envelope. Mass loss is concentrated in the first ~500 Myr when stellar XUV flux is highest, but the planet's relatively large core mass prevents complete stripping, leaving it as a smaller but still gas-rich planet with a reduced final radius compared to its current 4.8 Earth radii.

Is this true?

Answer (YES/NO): YES